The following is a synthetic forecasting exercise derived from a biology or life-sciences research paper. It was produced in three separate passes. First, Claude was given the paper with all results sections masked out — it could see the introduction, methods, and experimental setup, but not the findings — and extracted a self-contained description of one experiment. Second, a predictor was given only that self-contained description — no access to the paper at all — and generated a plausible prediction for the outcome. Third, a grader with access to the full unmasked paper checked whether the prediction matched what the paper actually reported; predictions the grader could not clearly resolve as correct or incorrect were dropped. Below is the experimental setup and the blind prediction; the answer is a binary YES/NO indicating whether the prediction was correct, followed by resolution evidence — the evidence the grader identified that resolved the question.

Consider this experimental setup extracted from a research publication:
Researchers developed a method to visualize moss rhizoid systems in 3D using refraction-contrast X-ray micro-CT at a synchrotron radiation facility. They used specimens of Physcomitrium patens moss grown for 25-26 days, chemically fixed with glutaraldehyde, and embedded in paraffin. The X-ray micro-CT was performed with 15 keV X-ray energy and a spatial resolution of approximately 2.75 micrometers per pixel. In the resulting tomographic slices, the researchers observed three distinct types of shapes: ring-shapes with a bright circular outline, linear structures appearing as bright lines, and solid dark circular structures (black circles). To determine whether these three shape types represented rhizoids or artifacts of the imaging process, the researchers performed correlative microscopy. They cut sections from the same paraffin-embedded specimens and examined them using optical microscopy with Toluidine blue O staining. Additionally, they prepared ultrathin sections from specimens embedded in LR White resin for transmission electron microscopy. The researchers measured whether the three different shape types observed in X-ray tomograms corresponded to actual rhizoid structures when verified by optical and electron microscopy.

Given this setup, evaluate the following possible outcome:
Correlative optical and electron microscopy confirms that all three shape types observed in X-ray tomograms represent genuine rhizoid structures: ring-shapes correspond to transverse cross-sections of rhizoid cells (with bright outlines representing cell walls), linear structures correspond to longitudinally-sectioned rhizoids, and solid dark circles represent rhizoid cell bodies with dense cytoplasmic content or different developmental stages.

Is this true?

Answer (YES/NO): NO